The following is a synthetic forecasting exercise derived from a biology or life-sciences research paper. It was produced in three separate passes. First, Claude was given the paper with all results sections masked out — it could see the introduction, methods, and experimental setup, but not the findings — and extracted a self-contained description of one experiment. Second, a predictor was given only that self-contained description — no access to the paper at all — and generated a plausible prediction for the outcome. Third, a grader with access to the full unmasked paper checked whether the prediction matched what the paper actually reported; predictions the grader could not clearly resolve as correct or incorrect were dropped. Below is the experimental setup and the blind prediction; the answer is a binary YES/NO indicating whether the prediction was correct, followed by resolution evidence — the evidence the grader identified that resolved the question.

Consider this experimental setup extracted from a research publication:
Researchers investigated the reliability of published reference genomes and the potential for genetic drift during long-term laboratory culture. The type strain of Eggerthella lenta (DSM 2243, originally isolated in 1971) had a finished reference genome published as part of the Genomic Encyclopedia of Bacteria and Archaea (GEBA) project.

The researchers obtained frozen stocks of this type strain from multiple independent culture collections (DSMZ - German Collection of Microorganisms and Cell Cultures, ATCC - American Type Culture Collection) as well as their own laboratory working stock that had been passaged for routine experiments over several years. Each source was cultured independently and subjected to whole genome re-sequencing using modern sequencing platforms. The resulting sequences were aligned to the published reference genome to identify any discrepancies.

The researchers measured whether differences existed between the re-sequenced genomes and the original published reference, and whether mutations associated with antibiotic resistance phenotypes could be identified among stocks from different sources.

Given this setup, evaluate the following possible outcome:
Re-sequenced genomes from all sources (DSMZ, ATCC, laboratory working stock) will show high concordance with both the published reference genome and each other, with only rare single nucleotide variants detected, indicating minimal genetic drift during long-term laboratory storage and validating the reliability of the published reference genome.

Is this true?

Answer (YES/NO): NO